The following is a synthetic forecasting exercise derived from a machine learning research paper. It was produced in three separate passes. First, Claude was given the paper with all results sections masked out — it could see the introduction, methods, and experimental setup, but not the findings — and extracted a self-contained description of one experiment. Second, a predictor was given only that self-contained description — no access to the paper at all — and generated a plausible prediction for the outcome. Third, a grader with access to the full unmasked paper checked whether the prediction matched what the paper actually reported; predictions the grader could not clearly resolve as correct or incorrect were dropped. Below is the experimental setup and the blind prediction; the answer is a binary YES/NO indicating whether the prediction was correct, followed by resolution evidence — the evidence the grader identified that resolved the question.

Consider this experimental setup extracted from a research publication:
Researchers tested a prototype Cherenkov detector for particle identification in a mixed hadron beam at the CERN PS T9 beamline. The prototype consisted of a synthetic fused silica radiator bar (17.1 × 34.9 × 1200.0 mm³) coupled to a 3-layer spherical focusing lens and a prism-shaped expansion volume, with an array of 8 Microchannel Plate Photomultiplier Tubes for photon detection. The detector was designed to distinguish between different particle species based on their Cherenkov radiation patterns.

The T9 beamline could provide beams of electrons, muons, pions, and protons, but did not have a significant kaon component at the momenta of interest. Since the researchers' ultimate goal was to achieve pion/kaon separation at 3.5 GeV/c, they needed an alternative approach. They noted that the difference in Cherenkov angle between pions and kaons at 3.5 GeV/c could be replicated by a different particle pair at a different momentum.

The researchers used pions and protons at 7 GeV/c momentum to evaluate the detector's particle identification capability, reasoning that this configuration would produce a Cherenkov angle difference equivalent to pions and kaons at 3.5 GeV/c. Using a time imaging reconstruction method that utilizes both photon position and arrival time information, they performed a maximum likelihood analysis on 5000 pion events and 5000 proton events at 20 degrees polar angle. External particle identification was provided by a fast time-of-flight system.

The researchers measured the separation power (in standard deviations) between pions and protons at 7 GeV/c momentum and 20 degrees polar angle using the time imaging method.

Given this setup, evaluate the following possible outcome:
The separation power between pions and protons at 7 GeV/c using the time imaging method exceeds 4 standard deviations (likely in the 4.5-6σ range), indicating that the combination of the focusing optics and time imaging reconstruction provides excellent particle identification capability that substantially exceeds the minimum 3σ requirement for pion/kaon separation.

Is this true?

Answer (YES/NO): YES